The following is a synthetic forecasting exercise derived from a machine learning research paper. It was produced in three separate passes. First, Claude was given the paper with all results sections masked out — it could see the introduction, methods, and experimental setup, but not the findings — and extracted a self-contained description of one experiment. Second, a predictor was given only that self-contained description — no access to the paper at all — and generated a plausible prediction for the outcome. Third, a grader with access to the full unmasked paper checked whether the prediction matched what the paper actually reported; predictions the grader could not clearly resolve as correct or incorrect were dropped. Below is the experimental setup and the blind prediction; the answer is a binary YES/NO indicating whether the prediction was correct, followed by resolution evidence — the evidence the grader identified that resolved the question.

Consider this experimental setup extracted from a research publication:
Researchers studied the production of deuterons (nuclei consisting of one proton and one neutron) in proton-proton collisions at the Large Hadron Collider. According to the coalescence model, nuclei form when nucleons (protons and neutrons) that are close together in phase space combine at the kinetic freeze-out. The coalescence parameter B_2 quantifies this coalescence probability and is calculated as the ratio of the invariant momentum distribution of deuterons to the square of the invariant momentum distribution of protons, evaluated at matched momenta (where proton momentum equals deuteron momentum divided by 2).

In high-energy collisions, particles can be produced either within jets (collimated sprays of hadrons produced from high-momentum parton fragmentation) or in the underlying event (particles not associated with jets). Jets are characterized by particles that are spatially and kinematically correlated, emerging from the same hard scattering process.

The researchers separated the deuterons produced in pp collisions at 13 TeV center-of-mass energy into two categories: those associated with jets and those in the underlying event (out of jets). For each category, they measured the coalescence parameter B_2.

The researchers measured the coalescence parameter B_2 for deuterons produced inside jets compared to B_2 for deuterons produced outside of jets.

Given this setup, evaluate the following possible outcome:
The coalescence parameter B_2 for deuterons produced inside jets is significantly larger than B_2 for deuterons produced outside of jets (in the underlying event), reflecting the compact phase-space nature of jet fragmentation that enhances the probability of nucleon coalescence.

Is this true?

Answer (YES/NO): YES